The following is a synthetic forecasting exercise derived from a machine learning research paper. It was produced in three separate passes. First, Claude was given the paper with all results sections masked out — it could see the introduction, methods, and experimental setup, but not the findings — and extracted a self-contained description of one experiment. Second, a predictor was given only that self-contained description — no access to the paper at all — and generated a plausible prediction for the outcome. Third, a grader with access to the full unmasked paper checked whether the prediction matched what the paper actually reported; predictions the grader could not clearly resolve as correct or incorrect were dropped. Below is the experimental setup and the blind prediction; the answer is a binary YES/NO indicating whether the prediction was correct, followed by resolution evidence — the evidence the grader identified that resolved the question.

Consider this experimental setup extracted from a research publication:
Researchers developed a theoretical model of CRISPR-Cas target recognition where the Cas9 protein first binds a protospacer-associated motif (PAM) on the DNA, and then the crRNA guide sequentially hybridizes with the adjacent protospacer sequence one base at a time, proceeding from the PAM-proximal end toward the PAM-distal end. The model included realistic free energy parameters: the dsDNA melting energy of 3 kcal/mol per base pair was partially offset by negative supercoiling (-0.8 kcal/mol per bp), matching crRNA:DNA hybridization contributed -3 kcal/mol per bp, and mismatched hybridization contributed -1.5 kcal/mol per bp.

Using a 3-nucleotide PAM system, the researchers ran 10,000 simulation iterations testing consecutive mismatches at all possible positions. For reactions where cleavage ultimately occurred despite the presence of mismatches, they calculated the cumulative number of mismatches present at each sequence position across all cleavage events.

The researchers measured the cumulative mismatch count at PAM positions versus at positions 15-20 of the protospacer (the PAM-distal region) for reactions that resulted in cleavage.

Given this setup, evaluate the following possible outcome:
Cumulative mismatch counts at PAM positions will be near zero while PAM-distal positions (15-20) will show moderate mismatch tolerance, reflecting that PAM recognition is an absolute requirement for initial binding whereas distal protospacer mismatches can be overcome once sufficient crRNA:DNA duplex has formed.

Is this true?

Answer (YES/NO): NO